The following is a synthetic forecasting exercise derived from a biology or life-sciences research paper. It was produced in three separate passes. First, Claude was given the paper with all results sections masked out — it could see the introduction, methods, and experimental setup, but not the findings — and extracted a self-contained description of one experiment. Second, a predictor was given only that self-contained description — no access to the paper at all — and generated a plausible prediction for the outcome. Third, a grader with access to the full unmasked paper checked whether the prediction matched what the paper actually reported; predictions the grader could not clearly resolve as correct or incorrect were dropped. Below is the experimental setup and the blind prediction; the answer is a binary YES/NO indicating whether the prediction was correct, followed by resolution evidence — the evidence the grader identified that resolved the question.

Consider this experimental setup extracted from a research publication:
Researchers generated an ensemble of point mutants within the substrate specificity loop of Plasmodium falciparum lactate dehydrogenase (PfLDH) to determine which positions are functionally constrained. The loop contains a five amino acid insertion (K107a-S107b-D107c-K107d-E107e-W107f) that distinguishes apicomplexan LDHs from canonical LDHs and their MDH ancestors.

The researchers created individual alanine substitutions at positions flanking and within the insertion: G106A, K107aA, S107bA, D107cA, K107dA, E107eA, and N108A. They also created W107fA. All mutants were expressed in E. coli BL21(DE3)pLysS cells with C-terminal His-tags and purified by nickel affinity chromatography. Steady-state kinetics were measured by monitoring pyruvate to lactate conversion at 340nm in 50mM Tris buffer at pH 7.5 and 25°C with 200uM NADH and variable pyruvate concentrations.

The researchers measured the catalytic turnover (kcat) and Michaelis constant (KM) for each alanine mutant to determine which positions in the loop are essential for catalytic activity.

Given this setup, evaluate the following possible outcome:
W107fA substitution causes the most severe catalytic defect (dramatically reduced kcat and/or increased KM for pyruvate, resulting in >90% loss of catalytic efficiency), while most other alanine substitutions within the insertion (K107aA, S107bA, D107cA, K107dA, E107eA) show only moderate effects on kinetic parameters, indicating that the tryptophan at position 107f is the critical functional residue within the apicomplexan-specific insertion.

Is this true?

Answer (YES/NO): YES